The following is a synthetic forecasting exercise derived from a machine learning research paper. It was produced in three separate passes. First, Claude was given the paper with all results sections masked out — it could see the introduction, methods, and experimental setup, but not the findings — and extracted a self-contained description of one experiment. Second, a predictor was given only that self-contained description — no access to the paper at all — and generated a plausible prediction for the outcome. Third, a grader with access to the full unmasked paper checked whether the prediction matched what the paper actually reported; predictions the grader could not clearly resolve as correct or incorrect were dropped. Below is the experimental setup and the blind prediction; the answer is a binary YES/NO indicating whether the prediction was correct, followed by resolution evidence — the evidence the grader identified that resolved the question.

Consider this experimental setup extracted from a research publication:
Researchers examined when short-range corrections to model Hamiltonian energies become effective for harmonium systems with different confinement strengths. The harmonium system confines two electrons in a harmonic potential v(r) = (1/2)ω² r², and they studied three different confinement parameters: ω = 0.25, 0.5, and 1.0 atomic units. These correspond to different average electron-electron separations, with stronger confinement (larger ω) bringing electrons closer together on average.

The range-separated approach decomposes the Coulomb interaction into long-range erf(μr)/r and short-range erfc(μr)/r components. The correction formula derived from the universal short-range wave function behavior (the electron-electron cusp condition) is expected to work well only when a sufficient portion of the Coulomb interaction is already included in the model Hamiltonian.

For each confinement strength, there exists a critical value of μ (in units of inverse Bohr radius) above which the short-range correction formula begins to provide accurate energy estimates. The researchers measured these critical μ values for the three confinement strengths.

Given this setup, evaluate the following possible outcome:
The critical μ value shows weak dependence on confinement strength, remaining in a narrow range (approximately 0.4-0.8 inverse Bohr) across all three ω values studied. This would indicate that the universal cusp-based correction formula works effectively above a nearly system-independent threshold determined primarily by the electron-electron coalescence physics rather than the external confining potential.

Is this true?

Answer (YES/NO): NO